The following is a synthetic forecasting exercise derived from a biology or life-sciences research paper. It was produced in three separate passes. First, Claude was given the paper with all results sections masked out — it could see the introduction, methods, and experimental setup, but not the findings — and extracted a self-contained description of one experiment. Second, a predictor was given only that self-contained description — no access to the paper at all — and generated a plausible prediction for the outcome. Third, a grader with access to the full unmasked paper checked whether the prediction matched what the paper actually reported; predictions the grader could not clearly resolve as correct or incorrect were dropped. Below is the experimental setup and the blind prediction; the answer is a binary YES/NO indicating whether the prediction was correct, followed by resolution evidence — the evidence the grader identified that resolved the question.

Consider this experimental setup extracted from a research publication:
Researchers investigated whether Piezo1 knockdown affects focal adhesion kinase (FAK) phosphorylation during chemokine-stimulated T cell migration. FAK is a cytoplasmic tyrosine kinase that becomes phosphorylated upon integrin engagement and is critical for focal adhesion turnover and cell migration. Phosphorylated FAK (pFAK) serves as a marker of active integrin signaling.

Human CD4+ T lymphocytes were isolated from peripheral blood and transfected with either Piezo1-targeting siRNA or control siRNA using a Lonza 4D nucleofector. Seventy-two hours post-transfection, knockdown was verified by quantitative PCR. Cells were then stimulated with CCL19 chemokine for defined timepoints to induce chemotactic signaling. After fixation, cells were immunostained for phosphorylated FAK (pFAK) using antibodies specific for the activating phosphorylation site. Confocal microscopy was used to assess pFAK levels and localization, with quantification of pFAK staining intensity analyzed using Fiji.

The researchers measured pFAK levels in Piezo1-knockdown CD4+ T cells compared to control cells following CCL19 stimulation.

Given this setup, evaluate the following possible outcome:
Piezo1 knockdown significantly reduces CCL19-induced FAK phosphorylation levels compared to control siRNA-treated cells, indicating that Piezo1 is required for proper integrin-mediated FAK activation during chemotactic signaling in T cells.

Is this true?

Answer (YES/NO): NO